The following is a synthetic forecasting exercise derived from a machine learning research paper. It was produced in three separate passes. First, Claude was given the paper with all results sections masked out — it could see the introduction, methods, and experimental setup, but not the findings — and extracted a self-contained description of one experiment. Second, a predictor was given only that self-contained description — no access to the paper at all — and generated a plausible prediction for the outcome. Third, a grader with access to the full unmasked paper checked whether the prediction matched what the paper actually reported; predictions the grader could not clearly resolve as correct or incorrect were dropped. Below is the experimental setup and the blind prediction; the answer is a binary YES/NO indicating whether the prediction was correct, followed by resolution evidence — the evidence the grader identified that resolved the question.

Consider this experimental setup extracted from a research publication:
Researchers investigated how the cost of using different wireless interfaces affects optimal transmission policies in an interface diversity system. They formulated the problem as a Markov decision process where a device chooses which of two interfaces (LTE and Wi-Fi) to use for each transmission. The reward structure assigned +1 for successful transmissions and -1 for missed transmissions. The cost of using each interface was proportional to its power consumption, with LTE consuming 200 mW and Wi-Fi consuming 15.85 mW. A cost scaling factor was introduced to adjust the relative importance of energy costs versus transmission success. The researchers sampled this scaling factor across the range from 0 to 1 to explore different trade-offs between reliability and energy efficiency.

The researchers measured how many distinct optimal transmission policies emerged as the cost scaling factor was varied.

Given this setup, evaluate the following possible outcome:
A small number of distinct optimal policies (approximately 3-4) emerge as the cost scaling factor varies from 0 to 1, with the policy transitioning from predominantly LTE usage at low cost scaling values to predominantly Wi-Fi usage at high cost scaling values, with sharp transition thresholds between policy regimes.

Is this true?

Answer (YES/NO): NO